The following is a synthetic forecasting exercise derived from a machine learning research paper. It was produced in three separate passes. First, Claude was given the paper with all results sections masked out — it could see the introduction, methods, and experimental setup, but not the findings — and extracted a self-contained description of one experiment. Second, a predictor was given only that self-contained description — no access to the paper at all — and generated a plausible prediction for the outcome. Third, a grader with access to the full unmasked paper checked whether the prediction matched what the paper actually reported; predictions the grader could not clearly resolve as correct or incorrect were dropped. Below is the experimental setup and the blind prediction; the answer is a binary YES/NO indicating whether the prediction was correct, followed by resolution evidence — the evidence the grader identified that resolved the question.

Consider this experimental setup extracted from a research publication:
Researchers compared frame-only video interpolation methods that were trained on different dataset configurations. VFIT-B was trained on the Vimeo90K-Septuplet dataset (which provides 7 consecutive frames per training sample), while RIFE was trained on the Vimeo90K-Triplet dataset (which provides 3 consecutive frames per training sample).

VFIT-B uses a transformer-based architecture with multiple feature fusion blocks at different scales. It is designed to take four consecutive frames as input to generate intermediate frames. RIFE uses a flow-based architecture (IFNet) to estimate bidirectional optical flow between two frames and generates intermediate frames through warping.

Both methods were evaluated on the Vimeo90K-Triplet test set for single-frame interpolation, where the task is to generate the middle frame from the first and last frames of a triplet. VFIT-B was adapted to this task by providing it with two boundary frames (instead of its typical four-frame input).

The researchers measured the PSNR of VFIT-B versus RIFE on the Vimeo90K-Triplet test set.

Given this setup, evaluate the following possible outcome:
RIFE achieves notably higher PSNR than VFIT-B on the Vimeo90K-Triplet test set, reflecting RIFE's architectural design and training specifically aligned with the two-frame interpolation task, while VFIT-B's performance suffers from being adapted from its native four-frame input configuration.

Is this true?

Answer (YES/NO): YES